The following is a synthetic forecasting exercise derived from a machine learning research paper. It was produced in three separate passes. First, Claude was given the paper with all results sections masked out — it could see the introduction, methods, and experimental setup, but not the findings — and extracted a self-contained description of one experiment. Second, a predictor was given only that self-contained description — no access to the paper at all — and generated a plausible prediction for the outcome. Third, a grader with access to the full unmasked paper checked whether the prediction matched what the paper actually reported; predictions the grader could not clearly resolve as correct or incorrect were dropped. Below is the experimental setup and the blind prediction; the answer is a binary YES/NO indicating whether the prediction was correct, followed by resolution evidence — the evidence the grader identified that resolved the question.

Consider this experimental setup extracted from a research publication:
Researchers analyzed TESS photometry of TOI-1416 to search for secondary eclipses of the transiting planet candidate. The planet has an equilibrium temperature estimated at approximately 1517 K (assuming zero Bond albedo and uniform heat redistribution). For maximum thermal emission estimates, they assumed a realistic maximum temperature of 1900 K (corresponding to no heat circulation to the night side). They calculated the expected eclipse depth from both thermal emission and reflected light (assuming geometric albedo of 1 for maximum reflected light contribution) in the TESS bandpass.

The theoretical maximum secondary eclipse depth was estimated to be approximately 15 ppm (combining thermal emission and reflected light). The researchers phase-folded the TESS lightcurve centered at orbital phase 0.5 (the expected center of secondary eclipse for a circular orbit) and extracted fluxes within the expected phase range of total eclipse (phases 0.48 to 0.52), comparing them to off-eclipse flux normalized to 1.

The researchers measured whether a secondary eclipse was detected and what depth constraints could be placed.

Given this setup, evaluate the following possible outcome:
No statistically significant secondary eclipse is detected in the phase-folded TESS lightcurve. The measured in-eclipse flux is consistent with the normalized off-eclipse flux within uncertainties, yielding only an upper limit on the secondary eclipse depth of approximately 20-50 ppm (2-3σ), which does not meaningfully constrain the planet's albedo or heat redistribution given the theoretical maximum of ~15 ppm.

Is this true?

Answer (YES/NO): YES